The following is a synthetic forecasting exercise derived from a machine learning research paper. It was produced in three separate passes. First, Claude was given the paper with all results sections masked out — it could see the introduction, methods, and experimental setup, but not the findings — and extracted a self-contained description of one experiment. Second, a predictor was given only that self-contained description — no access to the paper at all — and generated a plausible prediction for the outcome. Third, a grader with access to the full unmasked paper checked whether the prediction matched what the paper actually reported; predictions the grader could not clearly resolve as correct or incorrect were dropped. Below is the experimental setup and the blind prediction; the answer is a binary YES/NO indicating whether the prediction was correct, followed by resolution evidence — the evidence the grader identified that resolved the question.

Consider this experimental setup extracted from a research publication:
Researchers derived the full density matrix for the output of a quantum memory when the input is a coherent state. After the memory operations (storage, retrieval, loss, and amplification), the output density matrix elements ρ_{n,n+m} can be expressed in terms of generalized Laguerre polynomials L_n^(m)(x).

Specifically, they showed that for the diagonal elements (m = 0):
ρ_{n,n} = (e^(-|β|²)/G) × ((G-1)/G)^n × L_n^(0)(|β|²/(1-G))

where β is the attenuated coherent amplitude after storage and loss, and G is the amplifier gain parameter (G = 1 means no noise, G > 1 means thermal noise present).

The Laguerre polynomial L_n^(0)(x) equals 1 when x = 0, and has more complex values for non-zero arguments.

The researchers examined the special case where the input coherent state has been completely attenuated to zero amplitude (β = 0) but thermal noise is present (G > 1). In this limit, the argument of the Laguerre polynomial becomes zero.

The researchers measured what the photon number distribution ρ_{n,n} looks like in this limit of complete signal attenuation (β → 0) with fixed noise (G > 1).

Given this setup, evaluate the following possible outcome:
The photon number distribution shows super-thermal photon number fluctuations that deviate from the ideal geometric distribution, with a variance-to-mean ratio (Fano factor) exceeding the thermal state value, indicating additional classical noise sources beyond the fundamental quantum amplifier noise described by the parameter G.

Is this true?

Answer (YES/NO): NO